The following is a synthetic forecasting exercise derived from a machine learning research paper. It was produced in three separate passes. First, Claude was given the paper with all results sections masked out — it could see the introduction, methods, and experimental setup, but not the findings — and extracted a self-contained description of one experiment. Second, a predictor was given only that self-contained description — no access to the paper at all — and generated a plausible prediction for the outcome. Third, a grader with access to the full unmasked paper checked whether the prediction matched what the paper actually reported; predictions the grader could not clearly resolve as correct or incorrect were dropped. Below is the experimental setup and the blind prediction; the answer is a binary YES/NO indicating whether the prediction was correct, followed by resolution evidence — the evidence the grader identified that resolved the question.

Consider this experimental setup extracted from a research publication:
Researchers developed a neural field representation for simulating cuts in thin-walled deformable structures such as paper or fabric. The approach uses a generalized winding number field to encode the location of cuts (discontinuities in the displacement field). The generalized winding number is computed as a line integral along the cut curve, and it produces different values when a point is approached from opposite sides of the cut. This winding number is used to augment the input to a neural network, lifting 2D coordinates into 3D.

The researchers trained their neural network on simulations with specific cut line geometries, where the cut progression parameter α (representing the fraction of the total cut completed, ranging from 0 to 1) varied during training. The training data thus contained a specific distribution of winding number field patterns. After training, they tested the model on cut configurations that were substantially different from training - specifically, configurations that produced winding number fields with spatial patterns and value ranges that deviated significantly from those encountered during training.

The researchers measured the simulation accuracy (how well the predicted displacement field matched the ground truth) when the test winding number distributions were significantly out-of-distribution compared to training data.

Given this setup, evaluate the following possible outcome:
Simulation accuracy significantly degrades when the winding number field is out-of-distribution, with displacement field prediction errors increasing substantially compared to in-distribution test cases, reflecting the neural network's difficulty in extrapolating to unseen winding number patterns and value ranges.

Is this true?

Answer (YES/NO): YES